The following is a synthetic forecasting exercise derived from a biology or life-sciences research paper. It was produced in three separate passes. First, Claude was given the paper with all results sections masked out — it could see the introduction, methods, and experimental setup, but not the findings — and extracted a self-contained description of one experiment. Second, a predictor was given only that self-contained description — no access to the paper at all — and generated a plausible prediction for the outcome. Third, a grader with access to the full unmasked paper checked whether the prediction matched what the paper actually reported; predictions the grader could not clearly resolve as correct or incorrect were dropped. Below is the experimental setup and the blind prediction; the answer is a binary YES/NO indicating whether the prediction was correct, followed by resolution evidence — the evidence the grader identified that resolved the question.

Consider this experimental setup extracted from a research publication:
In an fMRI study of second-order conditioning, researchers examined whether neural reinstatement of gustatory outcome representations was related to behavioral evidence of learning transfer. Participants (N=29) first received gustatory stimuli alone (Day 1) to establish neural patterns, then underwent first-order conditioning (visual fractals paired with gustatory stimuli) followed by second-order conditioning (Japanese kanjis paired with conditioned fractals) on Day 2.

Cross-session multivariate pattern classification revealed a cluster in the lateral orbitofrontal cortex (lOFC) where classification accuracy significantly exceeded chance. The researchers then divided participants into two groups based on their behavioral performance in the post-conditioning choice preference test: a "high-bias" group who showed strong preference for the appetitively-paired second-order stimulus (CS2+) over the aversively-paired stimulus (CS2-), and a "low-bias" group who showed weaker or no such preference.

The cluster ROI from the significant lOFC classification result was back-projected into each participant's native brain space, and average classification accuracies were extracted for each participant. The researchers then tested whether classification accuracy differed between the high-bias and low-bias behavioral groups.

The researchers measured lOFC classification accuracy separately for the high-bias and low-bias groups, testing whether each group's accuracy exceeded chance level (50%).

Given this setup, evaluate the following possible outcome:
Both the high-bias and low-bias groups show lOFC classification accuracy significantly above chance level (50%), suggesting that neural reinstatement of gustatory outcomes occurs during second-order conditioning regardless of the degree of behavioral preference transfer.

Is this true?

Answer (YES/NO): NO